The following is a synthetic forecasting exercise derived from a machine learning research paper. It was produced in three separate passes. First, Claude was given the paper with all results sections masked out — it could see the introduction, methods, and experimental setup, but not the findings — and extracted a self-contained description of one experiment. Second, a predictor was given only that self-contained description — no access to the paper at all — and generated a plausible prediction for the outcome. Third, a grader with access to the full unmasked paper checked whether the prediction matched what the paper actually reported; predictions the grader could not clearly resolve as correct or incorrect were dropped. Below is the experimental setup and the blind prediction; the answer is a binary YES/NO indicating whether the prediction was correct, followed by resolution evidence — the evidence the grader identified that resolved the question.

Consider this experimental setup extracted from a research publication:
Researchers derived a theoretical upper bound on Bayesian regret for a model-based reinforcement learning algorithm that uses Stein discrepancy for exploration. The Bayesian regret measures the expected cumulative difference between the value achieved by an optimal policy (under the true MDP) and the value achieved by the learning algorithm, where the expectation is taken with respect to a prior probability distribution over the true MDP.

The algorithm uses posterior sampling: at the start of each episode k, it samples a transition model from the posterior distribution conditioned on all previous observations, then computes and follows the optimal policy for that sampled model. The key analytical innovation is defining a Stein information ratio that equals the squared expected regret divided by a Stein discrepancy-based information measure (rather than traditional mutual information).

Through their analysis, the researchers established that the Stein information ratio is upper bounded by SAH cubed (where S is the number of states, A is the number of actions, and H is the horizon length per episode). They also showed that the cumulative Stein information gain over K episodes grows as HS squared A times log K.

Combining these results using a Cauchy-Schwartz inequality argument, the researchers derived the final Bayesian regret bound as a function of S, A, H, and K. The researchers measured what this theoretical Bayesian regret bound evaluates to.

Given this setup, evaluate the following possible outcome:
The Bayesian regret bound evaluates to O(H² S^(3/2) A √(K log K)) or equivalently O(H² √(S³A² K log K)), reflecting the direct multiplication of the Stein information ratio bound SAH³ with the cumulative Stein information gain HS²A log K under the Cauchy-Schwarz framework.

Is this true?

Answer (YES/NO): YES